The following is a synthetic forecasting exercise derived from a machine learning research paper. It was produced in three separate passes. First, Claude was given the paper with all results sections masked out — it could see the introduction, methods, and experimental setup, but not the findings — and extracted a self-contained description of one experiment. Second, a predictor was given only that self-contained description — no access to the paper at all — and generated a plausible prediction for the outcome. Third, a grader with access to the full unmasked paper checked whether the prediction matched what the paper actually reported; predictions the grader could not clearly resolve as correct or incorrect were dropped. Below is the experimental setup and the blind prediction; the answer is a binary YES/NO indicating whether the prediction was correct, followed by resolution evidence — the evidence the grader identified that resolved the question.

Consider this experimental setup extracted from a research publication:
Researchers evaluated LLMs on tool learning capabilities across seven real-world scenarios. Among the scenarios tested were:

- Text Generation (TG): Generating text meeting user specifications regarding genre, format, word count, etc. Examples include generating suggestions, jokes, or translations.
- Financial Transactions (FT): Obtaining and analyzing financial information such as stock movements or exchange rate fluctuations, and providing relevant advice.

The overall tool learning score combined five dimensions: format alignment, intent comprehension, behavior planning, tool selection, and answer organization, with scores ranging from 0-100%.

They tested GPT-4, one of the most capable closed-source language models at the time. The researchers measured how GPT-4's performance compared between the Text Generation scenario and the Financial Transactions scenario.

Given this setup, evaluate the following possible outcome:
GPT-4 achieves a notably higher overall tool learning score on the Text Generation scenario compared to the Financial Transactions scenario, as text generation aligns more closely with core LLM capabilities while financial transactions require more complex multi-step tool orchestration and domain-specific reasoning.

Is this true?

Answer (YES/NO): YES